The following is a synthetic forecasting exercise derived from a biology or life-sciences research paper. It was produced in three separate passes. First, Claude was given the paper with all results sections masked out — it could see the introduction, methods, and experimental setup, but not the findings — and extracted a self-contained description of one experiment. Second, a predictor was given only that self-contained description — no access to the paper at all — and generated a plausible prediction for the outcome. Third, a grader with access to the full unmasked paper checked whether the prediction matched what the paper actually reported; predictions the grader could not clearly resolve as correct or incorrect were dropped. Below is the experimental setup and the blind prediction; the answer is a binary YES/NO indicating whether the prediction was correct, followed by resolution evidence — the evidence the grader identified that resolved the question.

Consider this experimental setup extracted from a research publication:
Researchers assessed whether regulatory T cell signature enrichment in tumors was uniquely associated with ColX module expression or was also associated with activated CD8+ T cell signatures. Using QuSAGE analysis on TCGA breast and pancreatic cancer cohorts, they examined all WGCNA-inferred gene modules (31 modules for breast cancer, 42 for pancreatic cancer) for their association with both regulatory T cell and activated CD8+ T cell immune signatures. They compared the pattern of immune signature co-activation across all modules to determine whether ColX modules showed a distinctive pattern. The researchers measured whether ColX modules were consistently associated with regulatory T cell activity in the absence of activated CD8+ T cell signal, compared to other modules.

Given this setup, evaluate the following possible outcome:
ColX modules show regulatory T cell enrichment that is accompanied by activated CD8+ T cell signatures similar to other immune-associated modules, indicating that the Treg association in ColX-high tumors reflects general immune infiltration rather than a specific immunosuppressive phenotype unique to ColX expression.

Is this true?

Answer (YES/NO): NO